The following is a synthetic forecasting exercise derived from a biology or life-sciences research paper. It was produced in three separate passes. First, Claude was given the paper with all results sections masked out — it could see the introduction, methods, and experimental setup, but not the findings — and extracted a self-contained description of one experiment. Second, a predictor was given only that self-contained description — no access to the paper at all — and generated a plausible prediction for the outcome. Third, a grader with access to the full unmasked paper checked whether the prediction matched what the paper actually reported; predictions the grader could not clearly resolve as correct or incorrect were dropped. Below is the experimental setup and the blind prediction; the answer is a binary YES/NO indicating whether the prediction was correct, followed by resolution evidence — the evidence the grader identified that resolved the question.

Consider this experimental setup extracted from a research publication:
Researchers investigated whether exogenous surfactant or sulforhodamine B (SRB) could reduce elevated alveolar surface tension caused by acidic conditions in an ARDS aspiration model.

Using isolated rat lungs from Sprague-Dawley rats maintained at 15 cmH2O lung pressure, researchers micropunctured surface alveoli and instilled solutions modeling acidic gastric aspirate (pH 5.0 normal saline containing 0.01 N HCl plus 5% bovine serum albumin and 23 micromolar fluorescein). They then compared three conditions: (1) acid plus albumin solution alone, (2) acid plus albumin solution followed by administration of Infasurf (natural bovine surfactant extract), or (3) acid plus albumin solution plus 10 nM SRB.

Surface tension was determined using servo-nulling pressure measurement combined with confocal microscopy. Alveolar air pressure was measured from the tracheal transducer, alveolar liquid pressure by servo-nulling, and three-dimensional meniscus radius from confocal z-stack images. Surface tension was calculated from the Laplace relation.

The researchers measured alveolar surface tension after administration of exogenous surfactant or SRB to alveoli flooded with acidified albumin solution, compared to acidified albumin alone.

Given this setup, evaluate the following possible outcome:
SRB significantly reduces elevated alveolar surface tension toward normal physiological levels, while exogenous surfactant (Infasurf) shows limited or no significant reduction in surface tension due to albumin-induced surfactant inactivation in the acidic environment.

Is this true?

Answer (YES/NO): NO